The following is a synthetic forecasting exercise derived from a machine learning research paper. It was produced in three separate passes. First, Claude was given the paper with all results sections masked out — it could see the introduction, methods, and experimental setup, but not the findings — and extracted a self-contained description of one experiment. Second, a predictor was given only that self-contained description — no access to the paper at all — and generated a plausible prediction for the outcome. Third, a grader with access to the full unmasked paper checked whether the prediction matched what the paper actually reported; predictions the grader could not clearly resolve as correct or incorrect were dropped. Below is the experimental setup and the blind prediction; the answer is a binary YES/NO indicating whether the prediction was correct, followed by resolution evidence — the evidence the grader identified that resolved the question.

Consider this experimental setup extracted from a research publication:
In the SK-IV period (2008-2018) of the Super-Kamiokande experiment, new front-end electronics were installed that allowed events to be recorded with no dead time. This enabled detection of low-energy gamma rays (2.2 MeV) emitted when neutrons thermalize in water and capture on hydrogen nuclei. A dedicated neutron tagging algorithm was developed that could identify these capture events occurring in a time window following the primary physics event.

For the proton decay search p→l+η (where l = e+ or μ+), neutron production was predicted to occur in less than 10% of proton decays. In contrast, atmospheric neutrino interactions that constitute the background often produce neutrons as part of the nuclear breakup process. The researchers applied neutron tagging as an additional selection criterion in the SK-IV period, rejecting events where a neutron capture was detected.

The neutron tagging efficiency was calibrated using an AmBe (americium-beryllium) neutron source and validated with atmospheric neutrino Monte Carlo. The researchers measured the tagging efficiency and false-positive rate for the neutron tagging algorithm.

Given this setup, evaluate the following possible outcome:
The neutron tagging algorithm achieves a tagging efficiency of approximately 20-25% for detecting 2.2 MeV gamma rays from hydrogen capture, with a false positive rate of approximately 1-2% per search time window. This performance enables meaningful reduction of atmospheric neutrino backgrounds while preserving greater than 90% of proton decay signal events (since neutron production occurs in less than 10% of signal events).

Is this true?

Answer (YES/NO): YES